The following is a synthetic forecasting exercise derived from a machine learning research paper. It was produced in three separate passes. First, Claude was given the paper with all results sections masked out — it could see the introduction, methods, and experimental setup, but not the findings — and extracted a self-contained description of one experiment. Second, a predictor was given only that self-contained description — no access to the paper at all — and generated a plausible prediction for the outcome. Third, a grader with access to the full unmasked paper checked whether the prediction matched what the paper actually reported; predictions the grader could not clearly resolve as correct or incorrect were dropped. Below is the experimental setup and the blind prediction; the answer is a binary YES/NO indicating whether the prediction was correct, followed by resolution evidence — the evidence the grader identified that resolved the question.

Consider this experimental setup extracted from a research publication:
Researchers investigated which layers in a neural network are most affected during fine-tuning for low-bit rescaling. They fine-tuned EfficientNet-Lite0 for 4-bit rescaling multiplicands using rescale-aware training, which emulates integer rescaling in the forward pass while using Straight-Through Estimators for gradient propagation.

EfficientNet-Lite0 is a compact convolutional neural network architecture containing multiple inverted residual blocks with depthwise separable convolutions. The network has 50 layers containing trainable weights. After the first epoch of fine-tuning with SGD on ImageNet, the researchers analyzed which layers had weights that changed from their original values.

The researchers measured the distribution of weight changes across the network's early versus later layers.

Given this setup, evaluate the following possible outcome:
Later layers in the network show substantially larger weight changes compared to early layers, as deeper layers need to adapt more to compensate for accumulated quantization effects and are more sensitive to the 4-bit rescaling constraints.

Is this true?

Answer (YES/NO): YES